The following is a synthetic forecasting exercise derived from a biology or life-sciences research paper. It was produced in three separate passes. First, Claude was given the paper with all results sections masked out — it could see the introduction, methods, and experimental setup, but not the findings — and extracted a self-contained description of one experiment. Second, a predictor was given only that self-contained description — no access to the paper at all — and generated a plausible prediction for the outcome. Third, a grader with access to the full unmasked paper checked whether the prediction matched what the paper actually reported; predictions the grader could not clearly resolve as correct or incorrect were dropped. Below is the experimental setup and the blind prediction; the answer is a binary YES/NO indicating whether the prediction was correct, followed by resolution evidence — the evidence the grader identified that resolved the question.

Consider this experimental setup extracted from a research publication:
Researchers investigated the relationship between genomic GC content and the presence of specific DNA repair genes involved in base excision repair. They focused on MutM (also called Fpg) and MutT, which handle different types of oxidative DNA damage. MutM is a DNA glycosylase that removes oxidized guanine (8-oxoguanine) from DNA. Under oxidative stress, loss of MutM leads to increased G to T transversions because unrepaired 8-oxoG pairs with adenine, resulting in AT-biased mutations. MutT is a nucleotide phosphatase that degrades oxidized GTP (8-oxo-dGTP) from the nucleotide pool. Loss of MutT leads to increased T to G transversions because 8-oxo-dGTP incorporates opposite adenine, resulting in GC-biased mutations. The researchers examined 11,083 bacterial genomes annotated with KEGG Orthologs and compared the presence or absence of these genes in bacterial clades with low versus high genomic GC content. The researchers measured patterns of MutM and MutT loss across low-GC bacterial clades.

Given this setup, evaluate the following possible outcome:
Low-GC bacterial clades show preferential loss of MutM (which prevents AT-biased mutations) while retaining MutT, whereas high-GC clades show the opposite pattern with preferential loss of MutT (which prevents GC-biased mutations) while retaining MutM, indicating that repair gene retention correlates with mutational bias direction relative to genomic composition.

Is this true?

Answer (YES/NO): NO